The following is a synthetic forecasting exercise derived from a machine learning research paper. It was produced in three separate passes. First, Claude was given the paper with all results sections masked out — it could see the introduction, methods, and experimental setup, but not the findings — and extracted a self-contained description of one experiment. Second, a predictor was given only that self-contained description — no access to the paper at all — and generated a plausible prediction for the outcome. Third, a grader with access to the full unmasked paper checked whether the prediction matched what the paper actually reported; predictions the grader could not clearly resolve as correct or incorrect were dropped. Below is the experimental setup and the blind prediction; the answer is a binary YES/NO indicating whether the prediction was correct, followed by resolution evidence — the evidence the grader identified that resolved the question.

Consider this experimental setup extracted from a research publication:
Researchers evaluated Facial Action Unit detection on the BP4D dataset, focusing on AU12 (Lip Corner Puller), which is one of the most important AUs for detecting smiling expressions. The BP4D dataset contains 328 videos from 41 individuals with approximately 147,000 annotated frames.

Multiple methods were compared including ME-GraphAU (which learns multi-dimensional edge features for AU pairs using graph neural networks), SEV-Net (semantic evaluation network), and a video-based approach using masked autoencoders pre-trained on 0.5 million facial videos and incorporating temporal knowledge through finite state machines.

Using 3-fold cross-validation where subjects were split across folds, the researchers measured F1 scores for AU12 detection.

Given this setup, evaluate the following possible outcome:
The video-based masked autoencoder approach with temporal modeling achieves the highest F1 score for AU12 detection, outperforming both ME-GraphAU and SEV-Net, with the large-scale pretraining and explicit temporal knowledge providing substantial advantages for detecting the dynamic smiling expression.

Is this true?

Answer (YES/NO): NO